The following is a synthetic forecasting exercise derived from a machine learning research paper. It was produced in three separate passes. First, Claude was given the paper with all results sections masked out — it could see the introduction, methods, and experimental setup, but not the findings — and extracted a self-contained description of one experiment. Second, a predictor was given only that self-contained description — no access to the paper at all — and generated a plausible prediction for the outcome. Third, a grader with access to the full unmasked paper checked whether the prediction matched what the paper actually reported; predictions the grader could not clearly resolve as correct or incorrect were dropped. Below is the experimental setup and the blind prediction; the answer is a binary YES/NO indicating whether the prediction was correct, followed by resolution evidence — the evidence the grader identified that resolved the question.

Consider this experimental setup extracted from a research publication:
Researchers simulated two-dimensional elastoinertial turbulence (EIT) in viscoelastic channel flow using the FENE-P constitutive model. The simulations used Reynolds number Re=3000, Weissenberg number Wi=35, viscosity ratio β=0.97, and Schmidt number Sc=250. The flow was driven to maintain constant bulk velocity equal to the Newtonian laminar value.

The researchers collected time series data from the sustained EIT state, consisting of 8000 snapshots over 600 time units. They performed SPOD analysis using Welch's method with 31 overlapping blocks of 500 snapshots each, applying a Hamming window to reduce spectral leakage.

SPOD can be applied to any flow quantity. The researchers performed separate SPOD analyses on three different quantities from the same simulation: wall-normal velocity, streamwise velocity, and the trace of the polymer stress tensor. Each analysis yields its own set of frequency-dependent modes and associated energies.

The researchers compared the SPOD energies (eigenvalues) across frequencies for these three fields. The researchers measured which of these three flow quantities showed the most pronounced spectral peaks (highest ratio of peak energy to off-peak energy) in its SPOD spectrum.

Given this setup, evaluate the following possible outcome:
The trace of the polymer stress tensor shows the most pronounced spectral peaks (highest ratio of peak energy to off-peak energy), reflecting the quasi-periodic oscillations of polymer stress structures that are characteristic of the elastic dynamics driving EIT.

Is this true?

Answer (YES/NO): NO